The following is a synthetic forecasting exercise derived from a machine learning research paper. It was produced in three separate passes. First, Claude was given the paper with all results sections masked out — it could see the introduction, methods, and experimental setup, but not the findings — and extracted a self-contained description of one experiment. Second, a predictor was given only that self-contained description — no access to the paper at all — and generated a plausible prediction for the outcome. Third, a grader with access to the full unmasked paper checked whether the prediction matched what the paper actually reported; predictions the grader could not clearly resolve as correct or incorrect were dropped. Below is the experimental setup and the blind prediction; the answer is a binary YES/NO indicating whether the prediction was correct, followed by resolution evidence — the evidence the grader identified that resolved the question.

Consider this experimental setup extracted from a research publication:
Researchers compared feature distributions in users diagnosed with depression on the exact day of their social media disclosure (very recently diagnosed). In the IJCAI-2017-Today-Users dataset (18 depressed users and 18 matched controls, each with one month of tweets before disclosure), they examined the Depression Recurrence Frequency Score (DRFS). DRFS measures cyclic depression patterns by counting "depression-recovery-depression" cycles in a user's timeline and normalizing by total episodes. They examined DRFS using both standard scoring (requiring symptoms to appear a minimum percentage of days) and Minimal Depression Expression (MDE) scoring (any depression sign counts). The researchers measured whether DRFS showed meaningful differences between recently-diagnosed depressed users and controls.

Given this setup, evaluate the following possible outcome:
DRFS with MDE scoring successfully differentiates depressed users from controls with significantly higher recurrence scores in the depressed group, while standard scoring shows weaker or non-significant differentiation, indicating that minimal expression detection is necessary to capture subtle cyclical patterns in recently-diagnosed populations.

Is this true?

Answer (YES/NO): NO